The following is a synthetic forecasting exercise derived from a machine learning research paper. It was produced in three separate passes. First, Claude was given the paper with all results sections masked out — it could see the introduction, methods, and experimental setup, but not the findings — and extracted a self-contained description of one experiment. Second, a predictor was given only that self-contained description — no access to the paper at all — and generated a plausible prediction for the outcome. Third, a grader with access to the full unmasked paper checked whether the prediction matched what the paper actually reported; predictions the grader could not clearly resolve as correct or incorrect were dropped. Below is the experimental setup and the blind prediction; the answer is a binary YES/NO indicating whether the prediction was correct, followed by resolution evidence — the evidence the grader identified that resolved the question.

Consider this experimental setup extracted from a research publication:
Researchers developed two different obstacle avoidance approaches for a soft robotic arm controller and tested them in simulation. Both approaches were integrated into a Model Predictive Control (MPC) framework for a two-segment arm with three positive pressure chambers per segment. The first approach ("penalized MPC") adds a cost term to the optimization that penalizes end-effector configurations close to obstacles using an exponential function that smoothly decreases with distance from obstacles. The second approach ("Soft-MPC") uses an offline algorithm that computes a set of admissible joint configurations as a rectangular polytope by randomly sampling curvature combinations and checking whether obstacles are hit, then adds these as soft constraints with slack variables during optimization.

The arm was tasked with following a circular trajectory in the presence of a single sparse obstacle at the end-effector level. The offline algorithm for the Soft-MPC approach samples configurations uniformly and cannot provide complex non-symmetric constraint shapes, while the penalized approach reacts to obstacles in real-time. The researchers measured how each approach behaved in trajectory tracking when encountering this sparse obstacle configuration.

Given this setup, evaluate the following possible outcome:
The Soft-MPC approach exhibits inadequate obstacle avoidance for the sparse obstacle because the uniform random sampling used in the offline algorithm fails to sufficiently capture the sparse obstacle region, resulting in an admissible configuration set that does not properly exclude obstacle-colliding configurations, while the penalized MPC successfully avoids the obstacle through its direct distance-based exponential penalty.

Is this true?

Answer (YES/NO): NO